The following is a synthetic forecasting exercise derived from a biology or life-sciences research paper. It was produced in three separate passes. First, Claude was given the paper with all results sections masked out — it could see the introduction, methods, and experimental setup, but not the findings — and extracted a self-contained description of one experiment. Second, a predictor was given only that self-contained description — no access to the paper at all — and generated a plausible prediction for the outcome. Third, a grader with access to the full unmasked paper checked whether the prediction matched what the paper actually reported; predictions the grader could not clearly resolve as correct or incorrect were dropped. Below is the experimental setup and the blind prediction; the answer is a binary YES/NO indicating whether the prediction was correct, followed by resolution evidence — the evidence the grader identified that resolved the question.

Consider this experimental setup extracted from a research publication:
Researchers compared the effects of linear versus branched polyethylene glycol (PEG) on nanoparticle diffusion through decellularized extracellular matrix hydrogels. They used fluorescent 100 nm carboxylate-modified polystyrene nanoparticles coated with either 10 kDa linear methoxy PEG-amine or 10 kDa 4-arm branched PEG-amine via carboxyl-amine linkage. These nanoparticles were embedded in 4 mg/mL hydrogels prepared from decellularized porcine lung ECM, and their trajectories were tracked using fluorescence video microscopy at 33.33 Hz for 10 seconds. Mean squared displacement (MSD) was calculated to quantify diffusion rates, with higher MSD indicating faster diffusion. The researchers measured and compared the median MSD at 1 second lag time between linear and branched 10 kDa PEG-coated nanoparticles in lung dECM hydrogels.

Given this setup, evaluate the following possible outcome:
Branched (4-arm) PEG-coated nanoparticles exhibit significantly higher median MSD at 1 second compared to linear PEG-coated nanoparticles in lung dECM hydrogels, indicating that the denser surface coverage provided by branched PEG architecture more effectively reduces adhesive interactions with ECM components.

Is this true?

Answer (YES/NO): NO